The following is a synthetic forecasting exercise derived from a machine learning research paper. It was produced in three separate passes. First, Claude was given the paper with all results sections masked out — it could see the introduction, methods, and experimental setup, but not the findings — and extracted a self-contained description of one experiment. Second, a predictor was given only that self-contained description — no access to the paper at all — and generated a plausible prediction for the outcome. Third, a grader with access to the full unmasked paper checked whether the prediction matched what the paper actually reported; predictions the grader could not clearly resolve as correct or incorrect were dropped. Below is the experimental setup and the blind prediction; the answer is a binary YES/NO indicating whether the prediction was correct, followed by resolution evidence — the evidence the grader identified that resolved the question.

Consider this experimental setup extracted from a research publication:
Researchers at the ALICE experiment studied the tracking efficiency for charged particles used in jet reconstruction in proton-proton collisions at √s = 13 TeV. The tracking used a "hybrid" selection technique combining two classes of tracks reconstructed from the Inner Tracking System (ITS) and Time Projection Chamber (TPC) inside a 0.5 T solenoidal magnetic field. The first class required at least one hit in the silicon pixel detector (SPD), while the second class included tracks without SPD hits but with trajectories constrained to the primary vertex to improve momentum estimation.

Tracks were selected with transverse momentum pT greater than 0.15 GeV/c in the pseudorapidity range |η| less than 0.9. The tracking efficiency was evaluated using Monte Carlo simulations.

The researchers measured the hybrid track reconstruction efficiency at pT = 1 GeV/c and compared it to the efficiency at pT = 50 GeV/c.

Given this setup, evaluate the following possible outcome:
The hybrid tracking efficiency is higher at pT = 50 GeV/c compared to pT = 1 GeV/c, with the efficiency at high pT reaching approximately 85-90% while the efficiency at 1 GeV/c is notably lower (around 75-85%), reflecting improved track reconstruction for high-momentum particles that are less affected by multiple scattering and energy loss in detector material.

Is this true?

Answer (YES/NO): NO